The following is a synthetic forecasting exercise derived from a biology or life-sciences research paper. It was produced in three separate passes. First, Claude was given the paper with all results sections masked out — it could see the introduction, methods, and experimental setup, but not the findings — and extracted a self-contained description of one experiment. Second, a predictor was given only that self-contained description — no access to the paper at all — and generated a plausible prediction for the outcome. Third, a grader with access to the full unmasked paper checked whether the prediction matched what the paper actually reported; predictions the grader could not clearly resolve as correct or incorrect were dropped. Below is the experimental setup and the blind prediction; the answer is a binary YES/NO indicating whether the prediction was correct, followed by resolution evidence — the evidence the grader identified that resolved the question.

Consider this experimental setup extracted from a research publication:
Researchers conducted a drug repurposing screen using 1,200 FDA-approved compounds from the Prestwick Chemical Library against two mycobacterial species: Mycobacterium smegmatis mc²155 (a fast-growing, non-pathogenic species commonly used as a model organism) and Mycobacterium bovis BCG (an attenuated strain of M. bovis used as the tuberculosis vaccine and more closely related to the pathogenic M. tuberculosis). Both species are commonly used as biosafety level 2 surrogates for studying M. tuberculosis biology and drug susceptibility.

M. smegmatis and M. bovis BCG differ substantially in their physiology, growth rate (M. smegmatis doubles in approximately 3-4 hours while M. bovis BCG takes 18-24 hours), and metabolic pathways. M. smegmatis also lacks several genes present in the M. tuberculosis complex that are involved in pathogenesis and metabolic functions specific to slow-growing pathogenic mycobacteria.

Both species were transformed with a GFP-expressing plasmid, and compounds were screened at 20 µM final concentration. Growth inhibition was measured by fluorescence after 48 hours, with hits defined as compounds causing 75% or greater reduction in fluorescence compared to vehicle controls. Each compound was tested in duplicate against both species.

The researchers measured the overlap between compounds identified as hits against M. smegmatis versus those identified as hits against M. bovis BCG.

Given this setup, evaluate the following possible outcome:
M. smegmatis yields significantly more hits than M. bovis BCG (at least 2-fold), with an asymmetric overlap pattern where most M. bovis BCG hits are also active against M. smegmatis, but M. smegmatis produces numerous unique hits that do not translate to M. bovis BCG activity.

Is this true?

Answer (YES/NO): NO